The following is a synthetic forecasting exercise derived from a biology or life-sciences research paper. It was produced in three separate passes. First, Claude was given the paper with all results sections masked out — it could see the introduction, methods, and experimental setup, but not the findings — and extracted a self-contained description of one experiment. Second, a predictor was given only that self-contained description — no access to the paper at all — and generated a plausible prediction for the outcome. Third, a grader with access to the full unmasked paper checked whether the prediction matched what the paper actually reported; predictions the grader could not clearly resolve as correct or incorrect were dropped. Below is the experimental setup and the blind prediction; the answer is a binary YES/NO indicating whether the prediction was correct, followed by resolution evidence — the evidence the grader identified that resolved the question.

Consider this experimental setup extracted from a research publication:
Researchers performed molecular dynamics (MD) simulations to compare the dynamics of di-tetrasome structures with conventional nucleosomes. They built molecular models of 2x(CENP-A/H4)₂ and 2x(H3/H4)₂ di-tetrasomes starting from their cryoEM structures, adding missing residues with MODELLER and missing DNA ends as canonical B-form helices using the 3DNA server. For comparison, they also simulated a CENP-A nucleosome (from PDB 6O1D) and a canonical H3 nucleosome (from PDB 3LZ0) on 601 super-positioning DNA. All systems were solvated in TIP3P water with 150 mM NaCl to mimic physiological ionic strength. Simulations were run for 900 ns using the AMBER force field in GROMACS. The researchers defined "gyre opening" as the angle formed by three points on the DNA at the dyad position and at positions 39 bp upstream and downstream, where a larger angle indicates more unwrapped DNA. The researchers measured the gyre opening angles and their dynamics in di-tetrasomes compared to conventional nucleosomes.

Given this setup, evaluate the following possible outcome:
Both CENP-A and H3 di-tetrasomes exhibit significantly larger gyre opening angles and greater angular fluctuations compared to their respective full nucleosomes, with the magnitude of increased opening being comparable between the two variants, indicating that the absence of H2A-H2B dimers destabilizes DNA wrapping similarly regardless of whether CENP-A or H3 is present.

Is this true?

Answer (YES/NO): NO